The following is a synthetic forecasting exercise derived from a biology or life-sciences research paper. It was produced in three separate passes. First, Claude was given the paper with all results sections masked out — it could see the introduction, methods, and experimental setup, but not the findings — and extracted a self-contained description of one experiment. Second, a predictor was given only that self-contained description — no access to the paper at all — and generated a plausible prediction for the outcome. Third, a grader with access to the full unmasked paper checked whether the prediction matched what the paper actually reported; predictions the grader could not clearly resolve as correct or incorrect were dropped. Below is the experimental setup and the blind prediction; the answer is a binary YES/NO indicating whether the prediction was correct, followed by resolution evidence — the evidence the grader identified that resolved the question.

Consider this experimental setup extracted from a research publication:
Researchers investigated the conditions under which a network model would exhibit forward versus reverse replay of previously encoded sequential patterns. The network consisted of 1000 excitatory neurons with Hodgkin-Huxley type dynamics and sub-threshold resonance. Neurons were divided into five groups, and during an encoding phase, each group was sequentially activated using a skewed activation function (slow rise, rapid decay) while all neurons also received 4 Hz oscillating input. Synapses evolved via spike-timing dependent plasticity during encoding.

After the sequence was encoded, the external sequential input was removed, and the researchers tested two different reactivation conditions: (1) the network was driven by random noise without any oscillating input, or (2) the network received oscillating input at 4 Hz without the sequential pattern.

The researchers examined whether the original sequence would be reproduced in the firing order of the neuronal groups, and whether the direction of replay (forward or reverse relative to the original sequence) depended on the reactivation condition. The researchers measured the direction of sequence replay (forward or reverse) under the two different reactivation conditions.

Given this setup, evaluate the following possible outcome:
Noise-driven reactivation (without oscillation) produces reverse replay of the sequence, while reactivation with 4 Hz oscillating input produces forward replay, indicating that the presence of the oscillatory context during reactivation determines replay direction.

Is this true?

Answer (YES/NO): NO